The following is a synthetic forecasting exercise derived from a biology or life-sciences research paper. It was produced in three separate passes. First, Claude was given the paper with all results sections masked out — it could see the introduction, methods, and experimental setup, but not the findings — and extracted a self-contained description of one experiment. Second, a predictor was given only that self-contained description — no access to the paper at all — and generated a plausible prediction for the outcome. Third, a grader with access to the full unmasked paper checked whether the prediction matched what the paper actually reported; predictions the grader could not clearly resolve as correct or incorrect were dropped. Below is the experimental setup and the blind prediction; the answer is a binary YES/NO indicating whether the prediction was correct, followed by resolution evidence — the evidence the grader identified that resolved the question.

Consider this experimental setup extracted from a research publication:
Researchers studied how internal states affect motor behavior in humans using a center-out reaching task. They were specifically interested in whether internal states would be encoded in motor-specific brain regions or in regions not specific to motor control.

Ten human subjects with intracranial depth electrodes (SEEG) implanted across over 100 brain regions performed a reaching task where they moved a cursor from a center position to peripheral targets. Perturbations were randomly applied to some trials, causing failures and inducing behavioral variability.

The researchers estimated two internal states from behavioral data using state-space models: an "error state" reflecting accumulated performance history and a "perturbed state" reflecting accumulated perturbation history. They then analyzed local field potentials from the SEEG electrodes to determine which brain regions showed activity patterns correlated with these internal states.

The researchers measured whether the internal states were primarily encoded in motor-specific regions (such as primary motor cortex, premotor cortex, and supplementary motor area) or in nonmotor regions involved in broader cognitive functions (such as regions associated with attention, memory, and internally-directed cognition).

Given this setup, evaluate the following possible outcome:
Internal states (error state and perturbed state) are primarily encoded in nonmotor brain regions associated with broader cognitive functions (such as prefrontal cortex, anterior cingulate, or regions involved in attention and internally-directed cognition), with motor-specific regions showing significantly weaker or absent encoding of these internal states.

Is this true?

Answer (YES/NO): YES